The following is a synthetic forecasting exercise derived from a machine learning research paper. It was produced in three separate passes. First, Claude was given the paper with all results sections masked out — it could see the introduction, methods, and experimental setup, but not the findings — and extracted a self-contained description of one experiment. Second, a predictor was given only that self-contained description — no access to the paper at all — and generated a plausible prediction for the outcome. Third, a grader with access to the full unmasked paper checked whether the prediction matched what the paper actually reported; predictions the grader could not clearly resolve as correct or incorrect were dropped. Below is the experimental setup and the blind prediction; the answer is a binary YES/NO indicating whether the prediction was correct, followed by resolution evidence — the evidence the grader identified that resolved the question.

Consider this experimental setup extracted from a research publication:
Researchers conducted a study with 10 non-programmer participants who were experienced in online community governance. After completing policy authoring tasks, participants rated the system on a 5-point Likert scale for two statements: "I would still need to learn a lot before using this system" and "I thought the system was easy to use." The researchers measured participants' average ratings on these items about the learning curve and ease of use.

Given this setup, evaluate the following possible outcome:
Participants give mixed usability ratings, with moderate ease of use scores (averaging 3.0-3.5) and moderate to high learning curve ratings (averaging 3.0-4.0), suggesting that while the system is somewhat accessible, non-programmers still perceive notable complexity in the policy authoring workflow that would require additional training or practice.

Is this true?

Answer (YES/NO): NO